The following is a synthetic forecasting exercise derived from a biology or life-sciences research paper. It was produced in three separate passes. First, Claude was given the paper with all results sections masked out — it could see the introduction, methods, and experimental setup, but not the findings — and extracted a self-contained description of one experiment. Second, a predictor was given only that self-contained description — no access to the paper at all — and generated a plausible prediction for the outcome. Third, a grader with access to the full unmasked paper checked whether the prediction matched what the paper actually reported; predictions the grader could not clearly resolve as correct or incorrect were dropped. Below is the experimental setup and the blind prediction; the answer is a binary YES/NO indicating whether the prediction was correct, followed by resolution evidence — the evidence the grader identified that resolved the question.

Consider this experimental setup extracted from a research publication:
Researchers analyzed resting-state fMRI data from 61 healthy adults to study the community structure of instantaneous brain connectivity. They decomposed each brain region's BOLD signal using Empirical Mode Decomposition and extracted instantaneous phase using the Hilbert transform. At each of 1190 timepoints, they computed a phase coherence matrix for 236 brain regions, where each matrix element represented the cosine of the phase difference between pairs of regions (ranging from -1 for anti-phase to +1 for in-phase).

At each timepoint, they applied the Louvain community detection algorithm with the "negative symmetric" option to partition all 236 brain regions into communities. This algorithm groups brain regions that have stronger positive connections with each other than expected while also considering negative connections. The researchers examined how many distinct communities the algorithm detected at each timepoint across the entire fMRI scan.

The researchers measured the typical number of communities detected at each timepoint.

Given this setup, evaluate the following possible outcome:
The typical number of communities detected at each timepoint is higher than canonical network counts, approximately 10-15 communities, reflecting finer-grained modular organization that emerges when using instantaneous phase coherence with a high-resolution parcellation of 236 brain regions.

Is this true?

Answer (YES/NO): NO